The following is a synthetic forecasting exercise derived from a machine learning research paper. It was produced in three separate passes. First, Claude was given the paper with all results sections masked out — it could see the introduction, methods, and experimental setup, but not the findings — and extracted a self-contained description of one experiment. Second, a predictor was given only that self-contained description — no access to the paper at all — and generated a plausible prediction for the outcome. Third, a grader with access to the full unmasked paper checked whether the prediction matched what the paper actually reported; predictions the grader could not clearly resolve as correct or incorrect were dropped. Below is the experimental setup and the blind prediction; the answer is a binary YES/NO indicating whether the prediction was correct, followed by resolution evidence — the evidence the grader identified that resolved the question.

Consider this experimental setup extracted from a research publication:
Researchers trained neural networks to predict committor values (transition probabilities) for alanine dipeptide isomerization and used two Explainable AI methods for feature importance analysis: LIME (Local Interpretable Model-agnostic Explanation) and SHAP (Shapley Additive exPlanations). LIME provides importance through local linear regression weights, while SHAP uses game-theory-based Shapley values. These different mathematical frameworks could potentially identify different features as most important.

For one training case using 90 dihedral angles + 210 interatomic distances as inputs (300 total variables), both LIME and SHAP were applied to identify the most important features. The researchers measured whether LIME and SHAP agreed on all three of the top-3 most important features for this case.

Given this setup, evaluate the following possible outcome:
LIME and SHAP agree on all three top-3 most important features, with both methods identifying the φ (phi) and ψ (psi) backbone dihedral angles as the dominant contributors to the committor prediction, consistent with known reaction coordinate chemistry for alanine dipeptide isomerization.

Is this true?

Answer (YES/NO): NO